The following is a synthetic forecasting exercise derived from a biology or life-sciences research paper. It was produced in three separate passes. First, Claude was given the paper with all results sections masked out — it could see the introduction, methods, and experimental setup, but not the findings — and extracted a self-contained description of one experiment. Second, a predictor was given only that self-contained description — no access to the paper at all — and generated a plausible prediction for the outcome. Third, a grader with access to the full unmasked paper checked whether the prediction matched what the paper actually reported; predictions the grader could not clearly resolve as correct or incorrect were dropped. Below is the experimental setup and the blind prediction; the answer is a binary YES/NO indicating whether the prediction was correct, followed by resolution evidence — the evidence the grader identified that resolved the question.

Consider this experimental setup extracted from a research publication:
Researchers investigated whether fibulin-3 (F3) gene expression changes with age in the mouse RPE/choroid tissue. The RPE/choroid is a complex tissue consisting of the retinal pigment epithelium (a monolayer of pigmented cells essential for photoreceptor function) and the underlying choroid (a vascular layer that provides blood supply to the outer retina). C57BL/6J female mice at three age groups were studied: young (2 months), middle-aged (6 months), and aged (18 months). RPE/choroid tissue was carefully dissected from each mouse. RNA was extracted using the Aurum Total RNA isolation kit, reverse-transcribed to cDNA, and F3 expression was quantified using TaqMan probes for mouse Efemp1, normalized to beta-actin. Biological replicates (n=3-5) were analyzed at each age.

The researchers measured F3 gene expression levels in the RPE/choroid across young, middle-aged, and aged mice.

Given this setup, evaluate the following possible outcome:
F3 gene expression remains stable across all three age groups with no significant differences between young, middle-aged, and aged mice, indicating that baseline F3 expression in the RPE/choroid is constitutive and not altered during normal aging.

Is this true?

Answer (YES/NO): NO